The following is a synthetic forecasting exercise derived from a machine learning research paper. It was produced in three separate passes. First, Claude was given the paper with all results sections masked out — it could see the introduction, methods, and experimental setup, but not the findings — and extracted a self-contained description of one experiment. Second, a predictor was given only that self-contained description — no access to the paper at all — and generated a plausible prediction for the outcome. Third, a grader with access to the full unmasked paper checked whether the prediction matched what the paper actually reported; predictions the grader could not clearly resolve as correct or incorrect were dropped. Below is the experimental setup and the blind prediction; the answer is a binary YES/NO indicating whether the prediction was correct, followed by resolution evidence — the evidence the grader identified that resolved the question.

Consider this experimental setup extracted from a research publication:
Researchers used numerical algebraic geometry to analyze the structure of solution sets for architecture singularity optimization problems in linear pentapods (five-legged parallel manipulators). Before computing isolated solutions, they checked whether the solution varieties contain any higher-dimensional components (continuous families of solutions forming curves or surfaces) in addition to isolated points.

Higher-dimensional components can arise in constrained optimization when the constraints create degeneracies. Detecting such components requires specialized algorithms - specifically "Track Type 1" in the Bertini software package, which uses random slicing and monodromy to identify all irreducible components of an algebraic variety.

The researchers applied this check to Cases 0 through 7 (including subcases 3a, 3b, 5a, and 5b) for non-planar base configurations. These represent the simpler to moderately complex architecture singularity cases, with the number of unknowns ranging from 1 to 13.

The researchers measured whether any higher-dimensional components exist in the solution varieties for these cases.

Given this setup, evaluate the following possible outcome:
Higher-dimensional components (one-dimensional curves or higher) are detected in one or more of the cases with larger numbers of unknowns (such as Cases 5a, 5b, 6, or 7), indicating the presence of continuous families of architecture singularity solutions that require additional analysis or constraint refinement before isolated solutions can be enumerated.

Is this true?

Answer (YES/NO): YES